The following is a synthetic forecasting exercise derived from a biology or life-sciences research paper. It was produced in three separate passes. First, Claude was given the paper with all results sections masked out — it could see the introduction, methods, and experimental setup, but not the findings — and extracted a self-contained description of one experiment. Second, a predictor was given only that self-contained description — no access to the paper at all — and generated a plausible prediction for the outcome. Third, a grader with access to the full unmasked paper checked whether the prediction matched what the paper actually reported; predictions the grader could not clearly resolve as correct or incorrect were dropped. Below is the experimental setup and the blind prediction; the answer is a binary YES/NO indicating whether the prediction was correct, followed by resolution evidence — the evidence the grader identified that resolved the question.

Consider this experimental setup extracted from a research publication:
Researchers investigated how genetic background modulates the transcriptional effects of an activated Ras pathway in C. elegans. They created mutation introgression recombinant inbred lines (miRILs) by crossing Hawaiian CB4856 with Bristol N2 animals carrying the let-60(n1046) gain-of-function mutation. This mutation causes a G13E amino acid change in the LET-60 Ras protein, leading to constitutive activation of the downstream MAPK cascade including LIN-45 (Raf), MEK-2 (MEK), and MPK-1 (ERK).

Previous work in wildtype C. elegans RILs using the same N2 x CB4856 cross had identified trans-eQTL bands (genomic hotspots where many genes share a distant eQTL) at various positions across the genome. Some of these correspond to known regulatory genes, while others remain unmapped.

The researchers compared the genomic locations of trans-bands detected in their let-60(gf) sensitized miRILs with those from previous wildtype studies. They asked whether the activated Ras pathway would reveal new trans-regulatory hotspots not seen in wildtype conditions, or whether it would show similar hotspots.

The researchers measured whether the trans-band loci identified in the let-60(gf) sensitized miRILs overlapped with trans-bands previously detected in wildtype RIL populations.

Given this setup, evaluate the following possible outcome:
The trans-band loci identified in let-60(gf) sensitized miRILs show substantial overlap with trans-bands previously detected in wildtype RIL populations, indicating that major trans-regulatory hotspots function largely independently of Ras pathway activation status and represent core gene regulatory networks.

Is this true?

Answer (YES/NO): NO